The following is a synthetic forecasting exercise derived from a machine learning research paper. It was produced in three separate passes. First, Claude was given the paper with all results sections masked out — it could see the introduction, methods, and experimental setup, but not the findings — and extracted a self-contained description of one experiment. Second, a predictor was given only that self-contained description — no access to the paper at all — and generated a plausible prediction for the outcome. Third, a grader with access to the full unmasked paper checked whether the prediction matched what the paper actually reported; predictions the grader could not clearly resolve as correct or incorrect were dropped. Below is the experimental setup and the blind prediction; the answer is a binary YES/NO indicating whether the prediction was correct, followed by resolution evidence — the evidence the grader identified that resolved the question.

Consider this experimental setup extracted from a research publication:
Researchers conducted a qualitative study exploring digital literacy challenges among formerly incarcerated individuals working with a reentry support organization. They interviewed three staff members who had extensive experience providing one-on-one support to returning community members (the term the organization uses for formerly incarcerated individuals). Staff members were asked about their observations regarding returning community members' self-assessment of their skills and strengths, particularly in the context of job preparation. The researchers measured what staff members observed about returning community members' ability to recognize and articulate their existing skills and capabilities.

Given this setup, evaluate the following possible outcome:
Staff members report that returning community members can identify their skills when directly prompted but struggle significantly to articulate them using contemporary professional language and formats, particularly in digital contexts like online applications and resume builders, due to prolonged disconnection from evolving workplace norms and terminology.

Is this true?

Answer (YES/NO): NO